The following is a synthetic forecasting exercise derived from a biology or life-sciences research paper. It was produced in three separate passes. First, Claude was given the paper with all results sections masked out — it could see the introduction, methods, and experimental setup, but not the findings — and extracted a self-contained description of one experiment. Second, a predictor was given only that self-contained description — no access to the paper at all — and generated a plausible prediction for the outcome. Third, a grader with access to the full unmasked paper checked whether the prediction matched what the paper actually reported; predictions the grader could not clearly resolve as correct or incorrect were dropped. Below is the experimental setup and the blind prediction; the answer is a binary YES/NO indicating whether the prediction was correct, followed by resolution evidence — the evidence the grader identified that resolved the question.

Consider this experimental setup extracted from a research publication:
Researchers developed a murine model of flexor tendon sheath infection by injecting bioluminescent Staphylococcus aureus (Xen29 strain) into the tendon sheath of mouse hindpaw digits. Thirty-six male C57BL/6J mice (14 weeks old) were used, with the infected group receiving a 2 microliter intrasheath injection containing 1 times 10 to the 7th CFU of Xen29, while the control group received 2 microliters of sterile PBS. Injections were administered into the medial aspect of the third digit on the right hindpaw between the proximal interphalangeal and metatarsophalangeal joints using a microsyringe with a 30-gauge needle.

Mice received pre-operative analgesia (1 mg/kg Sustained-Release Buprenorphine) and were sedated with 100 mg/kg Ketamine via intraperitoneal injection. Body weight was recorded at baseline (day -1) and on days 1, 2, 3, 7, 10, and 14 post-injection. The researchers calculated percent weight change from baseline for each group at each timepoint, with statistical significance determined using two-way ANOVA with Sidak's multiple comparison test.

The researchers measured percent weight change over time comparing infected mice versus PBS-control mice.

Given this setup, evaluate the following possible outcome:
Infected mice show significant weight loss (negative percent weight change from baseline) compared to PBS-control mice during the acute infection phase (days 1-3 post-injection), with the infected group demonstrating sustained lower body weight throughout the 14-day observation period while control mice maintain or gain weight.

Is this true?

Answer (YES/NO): NO